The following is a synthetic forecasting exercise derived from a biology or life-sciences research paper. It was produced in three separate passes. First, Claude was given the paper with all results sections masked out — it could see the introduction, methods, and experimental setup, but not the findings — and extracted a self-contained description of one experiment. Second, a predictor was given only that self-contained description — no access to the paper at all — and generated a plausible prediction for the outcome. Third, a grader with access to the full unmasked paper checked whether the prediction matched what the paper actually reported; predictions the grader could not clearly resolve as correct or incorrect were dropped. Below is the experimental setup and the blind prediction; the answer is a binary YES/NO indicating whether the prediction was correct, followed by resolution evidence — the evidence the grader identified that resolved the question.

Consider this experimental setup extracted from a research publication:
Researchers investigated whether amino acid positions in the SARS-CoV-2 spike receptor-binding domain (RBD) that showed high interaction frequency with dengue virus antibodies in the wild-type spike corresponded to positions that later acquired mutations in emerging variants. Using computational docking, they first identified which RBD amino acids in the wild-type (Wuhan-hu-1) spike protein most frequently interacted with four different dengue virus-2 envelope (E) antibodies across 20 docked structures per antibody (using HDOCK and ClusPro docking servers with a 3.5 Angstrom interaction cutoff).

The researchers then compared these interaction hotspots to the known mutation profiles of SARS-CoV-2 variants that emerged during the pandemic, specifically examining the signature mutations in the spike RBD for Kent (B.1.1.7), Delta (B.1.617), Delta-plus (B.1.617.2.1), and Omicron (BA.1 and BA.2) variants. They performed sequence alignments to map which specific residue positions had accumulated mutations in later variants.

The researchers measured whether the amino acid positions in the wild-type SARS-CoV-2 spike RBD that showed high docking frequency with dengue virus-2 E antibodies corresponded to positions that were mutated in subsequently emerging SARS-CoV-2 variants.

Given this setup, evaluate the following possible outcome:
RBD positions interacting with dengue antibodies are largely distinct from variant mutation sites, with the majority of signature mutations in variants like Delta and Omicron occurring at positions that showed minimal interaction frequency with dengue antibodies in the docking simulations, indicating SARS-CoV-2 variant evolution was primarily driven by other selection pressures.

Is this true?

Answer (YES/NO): NO